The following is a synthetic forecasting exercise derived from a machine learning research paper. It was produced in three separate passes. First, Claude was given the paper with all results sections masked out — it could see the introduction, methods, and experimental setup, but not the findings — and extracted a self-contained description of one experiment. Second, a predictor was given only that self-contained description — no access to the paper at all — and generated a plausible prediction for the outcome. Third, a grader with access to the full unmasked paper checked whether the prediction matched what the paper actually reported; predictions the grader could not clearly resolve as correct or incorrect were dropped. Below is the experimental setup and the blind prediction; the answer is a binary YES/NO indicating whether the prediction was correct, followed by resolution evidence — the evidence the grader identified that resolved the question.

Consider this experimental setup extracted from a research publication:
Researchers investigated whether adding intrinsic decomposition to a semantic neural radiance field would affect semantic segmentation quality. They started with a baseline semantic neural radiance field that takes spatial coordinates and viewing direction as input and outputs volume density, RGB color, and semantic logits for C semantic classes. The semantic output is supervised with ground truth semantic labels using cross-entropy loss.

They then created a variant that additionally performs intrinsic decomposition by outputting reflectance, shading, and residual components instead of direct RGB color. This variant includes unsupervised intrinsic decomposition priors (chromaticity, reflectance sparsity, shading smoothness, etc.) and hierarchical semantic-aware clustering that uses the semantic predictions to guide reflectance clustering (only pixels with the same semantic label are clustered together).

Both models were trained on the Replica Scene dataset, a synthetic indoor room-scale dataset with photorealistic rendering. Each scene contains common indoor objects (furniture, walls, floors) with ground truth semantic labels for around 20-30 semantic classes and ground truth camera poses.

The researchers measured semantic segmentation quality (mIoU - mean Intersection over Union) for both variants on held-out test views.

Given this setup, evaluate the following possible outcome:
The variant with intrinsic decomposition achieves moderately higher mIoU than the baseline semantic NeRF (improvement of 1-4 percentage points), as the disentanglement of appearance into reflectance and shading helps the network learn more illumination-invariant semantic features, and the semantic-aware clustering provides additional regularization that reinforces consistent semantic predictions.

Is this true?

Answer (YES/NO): NO